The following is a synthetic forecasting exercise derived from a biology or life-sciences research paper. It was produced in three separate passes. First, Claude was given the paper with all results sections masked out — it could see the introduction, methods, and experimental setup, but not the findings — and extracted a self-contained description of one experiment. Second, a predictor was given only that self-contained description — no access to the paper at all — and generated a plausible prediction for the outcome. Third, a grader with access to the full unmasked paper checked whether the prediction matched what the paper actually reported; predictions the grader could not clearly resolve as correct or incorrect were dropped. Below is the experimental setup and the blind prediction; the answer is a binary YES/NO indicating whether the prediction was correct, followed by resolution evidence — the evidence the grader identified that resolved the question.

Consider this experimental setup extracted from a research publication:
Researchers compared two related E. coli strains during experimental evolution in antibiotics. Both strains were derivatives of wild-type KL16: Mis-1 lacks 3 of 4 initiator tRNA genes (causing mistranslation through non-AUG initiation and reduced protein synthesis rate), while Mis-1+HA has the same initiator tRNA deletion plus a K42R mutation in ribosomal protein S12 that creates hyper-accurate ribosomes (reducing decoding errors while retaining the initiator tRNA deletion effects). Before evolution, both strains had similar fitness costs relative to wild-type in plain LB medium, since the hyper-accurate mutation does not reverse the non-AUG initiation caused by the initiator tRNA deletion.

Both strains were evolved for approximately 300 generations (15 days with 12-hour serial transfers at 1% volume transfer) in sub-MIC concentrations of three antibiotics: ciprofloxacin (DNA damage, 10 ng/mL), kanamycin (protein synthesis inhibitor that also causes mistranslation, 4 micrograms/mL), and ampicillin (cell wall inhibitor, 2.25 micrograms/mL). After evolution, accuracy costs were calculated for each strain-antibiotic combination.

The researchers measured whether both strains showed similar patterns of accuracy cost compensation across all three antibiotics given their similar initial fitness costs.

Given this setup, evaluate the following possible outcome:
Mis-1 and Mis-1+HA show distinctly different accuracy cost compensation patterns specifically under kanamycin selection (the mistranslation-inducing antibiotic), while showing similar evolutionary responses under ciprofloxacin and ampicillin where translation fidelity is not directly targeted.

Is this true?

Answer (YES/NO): NO